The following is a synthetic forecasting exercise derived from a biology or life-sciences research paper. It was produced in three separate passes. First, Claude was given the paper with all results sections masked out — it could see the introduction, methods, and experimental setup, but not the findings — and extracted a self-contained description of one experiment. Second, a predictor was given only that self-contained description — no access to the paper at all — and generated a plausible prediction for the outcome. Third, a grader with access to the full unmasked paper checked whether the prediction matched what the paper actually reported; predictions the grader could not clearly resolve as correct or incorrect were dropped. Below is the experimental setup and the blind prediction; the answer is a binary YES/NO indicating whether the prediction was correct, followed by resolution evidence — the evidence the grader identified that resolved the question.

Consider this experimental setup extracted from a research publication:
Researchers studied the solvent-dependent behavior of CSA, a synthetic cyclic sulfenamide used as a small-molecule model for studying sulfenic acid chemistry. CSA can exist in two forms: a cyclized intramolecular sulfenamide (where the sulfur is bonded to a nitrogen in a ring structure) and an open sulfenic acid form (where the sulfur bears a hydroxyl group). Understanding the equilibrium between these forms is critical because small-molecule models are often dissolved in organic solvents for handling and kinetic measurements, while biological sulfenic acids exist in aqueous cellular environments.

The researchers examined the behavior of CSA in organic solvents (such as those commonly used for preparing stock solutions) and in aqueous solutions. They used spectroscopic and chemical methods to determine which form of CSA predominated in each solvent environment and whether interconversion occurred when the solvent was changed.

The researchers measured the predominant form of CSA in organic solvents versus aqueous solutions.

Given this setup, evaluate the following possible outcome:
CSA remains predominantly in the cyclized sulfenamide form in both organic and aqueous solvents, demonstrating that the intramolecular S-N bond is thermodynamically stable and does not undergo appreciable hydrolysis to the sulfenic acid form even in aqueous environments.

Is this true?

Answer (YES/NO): NO